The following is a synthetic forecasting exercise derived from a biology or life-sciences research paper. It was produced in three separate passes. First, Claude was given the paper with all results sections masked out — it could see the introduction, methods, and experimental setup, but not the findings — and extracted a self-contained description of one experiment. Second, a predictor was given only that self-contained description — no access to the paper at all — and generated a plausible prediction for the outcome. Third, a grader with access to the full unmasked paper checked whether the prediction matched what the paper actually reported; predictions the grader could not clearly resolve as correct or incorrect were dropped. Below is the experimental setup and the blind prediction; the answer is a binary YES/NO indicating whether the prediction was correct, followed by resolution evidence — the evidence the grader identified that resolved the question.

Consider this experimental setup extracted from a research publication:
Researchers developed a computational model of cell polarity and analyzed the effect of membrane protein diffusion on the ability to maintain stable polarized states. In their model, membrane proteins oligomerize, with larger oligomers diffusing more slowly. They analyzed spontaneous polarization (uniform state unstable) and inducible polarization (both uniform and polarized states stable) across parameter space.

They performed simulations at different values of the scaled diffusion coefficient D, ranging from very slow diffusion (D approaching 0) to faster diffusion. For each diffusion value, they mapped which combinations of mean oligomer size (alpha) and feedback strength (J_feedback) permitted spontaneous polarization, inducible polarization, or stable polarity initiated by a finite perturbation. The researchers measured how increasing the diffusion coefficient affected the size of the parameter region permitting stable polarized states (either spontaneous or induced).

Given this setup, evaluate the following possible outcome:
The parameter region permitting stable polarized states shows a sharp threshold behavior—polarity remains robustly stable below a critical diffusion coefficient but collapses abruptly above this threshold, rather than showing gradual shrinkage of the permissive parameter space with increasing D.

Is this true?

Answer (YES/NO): NO